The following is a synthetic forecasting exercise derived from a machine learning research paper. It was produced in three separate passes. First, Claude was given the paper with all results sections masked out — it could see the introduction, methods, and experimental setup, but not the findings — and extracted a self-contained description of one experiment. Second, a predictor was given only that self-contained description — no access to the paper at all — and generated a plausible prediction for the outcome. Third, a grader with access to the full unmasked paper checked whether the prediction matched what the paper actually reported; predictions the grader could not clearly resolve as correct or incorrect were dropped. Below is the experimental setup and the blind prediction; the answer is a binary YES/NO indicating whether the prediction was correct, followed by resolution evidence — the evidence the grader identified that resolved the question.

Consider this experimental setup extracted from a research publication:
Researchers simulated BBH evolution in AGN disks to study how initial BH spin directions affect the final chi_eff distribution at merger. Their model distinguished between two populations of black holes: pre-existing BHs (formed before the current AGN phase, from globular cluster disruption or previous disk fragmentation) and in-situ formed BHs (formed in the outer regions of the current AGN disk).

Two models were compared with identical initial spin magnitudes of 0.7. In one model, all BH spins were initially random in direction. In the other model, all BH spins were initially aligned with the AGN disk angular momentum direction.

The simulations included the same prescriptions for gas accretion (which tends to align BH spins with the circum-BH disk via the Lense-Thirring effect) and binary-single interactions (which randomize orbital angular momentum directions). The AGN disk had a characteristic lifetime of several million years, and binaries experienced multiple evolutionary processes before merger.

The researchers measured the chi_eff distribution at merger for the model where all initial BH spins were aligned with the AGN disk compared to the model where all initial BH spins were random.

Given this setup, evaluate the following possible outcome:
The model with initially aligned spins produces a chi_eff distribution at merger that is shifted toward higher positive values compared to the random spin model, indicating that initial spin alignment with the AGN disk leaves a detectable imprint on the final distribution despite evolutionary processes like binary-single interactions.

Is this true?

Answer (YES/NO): NO